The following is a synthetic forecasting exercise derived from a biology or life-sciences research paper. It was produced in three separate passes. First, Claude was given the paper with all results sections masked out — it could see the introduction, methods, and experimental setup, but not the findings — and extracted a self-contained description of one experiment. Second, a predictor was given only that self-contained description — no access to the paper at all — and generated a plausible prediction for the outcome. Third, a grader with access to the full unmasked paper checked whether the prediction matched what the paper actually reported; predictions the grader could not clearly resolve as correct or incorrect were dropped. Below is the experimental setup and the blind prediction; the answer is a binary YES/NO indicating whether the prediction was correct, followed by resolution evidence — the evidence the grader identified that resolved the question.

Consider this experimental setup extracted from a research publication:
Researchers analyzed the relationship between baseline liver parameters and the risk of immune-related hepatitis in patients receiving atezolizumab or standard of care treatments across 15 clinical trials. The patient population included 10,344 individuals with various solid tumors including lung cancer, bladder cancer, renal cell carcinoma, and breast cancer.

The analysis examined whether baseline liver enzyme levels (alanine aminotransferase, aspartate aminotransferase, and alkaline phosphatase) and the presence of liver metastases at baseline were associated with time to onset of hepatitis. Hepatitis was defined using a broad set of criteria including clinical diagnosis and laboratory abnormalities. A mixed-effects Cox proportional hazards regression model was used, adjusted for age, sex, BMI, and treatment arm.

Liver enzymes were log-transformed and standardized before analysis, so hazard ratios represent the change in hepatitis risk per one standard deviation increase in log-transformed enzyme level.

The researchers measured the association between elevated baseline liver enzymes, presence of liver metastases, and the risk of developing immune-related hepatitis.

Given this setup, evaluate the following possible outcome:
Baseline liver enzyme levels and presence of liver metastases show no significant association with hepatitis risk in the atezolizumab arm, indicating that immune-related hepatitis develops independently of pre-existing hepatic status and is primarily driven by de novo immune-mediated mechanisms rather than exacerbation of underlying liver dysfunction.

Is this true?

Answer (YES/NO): NO